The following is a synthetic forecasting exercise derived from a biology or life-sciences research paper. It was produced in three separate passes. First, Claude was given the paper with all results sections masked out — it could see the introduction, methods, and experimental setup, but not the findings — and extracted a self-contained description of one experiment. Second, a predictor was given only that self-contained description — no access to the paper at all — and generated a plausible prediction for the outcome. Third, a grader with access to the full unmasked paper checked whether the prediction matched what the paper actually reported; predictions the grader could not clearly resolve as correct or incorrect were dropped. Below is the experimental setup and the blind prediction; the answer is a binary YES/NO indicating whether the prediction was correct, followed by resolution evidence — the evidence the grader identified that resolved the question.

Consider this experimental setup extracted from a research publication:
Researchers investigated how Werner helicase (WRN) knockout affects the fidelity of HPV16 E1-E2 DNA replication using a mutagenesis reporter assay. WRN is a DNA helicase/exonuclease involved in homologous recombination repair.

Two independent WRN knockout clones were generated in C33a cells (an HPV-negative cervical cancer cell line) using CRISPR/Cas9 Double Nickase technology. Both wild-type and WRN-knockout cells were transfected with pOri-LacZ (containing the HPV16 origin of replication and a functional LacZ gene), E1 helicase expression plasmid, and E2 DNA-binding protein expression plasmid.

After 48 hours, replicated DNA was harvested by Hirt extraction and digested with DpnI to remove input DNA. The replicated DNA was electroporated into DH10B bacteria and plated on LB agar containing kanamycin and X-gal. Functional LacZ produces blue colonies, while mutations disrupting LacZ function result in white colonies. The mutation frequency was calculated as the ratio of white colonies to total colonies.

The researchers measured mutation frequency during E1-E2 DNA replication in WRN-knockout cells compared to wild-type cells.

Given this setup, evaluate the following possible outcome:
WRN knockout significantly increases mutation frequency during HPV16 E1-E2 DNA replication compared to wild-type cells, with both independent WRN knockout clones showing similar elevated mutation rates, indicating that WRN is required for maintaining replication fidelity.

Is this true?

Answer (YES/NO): YES